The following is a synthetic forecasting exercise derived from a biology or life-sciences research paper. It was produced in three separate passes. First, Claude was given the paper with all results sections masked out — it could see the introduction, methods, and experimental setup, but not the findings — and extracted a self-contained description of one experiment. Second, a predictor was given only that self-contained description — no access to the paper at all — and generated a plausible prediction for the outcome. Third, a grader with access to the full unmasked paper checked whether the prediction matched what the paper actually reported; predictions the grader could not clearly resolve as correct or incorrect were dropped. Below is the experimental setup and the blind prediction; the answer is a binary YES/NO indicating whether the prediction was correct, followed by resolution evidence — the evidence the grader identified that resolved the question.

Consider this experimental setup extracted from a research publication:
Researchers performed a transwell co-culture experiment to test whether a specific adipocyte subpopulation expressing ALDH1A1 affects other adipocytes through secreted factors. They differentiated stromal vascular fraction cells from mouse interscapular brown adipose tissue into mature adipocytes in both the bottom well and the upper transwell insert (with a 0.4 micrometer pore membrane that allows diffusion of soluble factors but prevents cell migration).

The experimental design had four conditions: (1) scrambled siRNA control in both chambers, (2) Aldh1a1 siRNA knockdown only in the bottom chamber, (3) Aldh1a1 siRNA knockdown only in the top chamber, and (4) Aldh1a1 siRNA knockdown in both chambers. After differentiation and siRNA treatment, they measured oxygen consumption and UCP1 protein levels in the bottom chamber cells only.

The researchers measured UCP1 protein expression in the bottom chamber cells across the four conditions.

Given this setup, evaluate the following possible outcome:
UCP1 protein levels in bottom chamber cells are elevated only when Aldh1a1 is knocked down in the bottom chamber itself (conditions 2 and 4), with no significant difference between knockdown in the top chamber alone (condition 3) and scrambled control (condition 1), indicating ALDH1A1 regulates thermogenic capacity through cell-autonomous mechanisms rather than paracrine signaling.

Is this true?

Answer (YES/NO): NO